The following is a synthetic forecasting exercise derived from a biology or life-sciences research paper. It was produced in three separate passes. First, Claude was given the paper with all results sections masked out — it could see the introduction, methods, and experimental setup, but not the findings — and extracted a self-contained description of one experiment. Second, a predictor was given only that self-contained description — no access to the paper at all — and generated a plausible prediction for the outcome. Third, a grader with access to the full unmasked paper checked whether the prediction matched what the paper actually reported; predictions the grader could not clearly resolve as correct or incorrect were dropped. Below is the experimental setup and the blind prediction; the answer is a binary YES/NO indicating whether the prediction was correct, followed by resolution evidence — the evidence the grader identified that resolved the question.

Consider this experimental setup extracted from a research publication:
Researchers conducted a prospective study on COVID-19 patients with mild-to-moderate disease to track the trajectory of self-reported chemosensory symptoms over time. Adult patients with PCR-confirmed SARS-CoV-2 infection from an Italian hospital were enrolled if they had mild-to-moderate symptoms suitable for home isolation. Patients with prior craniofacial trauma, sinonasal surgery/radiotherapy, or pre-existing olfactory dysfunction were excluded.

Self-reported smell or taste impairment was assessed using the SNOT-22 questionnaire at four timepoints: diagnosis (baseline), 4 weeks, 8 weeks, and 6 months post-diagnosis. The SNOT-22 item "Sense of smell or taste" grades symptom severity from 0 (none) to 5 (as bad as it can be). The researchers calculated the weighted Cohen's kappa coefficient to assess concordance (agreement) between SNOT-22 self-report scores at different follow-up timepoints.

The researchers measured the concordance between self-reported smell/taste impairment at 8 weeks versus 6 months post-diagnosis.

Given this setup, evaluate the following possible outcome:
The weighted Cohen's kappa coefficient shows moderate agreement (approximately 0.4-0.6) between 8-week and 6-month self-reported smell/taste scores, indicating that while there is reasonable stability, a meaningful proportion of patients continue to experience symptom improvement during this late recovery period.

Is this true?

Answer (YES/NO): NO